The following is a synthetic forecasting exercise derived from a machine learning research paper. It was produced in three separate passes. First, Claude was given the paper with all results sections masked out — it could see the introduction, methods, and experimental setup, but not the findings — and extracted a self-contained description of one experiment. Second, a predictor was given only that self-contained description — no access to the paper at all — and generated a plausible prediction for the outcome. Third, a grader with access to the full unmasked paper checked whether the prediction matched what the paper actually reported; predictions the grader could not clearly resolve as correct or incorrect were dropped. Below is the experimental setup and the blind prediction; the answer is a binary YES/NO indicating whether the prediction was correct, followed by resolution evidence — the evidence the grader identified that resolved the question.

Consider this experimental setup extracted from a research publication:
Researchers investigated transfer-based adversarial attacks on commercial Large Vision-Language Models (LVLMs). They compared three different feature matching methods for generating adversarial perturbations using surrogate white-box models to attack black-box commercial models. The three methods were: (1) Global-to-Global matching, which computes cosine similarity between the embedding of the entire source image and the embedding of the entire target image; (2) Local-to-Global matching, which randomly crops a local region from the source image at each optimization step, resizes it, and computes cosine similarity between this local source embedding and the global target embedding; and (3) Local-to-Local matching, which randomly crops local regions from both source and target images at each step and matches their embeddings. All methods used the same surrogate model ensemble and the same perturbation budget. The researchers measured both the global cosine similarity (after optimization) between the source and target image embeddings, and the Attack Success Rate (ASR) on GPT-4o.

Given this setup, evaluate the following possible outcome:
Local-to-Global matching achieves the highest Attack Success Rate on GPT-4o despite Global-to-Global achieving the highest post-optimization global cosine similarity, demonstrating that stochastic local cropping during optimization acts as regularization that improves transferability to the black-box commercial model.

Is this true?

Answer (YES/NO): NO